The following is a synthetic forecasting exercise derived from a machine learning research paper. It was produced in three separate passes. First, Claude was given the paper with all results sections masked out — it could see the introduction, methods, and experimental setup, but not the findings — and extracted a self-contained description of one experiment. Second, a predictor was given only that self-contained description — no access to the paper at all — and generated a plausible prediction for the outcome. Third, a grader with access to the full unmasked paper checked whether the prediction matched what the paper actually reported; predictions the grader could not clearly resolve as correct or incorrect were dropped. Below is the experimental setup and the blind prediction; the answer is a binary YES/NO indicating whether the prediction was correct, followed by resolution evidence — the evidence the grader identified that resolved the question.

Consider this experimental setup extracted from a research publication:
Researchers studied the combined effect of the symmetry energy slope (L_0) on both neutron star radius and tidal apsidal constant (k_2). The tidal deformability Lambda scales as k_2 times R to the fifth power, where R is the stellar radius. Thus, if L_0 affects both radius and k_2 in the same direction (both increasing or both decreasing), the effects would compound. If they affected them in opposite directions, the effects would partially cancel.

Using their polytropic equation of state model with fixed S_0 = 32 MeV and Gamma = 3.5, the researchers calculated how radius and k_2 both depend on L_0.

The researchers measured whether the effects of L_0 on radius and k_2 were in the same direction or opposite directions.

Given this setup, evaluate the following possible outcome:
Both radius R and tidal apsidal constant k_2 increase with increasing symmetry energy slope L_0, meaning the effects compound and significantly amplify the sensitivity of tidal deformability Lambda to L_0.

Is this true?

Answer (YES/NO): YES